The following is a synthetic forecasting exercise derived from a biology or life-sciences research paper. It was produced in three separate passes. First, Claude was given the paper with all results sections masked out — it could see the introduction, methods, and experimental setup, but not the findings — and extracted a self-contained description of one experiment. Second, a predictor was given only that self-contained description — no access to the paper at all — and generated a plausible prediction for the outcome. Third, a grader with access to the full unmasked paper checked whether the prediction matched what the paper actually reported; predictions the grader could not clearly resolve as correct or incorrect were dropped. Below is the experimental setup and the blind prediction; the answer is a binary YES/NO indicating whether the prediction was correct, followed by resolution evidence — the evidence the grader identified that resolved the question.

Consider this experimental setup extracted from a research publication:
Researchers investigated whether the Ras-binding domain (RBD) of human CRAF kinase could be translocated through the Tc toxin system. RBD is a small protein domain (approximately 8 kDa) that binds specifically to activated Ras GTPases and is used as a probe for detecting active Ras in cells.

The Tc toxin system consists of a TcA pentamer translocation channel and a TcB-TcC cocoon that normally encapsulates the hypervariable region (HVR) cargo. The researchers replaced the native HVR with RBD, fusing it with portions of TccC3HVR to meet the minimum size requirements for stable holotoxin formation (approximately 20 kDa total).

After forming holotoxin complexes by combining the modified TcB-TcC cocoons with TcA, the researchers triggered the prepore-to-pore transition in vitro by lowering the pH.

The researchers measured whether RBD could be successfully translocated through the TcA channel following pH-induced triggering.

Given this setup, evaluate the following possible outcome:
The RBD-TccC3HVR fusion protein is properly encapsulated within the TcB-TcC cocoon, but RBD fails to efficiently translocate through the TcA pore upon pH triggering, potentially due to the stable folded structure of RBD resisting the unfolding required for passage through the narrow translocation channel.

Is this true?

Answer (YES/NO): NO